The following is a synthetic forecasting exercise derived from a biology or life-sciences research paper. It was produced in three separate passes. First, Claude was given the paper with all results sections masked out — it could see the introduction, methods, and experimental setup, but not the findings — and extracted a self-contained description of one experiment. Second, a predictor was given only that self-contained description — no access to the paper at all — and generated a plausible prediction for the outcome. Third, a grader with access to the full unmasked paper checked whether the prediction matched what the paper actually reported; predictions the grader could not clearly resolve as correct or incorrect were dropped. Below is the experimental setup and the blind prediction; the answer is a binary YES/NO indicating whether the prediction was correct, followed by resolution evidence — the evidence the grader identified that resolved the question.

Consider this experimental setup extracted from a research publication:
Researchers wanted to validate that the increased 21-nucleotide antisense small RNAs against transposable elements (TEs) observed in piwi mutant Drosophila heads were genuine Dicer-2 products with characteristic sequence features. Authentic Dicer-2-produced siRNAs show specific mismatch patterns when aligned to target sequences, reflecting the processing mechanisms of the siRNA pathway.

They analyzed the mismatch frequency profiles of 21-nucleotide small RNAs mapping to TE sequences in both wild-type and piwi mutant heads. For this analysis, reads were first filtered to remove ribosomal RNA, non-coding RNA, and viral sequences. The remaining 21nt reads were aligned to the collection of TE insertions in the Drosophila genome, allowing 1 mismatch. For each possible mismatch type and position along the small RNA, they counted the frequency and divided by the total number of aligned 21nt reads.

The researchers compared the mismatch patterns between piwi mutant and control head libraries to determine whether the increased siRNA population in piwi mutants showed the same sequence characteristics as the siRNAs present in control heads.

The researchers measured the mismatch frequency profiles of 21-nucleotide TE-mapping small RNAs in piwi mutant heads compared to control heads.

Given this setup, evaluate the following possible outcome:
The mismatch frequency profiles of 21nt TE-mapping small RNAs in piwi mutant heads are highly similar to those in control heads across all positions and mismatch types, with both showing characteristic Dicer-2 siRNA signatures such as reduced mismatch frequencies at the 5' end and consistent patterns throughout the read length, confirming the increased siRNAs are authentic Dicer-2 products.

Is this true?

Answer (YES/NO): NO